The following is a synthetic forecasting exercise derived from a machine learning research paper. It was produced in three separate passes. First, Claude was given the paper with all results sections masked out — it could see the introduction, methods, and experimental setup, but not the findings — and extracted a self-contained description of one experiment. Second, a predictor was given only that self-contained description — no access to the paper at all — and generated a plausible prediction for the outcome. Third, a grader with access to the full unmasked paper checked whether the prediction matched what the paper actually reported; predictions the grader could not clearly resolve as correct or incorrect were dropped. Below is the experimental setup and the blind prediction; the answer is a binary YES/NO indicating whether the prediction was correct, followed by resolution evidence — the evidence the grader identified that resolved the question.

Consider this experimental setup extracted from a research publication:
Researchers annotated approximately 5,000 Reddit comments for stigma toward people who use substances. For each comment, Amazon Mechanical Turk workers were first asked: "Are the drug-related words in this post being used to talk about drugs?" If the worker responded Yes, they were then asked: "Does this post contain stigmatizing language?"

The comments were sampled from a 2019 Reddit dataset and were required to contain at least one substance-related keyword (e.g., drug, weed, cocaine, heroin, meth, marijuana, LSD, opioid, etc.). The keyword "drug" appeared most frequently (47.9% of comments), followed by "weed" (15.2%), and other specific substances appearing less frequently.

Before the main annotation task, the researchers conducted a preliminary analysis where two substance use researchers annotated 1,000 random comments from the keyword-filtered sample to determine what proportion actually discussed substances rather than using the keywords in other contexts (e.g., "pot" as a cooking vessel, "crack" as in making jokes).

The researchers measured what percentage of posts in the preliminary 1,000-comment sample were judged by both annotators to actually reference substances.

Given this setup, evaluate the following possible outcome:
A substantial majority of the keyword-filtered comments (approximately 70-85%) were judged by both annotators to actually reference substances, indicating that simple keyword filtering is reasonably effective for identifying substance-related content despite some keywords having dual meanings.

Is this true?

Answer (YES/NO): NO